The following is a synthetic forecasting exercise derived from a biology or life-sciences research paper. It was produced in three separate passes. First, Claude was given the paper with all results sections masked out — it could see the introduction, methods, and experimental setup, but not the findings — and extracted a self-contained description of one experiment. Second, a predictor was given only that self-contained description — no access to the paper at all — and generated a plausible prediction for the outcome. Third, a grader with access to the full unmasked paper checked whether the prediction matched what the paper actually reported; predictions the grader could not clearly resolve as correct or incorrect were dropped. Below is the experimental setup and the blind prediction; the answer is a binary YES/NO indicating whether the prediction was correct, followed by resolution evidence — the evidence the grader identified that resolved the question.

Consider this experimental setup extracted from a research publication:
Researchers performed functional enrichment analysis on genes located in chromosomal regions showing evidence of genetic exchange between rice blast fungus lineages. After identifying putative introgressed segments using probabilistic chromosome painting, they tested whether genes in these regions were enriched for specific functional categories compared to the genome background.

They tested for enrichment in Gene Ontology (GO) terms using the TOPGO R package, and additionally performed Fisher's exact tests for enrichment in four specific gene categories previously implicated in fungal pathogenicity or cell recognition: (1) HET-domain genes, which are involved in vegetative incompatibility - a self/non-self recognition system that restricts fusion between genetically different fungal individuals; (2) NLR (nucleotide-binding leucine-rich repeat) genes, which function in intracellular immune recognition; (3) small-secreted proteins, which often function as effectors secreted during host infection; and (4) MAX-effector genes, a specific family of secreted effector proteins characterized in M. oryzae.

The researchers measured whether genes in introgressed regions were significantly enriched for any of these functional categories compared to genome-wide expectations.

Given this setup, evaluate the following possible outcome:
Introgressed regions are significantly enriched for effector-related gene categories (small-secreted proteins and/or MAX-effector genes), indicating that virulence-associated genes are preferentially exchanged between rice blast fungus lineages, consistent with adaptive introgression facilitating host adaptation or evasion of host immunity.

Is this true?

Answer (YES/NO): NO